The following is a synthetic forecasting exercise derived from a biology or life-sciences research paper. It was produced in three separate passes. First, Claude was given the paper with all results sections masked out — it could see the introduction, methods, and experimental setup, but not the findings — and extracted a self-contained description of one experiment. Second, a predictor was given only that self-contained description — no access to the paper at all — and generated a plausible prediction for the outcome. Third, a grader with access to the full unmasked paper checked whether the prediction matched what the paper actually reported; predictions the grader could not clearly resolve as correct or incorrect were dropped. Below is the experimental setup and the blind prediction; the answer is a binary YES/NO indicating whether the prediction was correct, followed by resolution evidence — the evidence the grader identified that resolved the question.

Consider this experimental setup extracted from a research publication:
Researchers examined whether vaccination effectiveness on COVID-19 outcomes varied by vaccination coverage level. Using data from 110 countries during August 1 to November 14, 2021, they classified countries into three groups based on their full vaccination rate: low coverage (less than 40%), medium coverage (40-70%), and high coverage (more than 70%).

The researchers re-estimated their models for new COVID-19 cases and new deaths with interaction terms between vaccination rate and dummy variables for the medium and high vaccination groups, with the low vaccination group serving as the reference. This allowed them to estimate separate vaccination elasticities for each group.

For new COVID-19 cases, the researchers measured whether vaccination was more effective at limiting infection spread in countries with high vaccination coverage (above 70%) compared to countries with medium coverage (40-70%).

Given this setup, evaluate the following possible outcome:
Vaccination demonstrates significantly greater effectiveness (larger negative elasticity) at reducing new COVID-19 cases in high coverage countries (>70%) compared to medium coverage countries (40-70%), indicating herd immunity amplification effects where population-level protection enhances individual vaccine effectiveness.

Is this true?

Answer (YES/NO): NO